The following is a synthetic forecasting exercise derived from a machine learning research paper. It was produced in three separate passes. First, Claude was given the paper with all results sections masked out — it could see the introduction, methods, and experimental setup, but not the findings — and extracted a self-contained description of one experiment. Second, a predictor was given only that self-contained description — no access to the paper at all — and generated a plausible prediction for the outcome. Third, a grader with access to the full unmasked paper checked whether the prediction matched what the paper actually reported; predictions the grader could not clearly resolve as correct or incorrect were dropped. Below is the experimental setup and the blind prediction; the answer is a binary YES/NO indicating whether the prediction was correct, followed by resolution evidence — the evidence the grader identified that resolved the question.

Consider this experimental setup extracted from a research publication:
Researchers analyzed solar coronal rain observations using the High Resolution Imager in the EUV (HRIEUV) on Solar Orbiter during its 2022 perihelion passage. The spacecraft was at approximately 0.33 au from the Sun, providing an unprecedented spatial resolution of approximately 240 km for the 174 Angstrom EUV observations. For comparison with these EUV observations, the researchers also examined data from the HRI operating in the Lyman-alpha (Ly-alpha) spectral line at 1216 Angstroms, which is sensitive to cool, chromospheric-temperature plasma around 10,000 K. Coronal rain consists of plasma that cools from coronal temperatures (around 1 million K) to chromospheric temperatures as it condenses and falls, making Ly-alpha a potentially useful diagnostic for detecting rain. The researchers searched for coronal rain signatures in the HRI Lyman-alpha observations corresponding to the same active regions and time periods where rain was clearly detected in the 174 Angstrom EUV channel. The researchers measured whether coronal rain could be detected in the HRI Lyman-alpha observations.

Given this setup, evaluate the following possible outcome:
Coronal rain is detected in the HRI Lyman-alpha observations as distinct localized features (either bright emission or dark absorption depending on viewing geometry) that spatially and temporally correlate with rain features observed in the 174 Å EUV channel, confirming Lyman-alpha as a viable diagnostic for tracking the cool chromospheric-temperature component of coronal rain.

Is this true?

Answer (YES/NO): NO